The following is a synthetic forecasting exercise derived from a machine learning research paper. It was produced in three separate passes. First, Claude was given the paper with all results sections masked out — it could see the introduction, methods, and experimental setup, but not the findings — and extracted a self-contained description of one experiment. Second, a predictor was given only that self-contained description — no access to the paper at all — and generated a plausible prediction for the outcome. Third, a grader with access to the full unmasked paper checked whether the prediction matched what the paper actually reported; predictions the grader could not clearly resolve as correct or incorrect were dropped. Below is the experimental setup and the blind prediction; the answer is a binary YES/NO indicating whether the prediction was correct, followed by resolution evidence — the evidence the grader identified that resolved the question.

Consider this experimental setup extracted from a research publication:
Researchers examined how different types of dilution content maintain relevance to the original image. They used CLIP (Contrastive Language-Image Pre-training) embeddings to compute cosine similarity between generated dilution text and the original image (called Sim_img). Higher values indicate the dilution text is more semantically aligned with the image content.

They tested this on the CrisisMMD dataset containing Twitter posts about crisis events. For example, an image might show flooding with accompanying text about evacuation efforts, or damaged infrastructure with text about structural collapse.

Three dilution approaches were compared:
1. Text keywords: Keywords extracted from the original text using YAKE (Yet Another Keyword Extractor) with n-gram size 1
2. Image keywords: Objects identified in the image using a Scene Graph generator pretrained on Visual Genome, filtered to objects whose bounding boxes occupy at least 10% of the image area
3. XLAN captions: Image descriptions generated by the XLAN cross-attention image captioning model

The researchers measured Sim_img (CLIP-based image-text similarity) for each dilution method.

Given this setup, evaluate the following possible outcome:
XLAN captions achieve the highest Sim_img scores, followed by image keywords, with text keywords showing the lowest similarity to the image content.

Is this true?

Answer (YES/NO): NO